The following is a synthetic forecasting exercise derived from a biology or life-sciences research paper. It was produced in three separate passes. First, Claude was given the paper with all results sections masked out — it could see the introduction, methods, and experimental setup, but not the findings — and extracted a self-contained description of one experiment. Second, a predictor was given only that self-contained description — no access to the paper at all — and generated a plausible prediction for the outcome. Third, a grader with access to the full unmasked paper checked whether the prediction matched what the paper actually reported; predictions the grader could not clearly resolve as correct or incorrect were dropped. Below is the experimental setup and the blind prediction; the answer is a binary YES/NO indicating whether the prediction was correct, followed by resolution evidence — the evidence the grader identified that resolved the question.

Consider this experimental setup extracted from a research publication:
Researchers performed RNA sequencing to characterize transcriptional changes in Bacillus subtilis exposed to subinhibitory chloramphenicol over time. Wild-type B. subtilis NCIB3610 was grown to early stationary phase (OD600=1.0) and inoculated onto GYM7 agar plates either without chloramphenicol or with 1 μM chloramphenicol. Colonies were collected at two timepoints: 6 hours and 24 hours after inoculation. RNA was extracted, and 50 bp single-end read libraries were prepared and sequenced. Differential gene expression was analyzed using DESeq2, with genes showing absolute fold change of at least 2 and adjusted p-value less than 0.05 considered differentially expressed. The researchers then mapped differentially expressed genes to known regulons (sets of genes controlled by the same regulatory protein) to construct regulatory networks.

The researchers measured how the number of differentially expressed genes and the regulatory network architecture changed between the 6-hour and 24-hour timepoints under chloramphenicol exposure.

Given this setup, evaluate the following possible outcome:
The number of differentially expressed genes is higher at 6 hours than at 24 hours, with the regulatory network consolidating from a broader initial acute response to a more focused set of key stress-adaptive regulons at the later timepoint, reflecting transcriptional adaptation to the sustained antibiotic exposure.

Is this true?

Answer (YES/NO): YES